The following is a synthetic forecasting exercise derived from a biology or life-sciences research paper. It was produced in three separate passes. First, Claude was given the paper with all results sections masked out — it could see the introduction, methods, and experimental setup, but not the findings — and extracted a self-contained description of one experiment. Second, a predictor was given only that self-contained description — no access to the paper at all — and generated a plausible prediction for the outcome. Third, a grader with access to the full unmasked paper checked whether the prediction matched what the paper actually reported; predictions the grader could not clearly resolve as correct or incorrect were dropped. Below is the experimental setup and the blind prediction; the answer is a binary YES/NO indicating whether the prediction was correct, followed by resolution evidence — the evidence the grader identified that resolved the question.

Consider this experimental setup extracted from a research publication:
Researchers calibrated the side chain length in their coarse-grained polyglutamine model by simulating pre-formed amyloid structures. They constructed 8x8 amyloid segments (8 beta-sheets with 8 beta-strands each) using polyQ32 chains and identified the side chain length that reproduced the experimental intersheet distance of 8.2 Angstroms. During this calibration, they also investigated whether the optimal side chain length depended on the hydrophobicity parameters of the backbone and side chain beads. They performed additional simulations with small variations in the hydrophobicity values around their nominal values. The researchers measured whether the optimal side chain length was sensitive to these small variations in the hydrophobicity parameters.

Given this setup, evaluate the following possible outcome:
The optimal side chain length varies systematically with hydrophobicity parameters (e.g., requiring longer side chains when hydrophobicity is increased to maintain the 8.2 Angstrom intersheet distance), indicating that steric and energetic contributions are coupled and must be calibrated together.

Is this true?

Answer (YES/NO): NO